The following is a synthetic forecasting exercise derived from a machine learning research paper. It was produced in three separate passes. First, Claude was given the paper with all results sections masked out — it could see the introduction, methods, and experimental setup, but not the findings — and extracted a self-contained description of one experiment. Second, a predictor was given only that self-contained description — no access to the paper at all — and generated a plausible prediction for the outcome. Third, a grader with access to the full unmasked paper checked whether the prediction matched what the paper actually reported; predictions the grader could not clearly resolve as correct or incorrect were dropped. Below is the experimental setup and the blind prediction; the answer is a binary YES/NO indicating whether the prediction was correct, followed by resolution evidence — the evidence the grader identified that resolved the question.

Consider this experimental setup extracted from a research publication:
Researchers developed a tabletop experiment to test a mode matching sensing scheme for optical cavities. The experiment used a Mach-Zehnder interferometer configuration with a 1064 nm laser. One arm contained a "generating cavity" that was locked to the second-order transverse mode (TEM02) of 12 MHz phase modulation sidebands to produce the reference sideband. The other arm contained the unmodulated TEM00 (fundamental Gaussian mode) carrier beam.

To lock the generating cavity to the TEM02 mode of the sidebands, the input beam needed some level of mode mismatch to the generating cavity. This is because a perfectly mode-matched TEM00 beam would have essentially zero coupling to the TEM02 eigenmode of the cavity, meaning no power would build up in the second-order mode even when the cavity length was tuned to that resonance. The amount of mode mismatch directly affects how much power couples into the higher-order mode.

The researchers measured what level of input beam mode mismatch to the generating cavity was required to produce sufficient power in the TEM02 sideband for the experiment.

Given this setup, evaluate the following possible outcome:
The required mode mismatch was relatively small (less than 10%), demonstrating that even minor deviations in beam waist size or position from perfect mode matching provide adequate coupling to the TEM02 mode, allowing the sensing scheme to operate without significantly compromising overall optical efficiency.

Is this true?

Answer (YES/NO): NO